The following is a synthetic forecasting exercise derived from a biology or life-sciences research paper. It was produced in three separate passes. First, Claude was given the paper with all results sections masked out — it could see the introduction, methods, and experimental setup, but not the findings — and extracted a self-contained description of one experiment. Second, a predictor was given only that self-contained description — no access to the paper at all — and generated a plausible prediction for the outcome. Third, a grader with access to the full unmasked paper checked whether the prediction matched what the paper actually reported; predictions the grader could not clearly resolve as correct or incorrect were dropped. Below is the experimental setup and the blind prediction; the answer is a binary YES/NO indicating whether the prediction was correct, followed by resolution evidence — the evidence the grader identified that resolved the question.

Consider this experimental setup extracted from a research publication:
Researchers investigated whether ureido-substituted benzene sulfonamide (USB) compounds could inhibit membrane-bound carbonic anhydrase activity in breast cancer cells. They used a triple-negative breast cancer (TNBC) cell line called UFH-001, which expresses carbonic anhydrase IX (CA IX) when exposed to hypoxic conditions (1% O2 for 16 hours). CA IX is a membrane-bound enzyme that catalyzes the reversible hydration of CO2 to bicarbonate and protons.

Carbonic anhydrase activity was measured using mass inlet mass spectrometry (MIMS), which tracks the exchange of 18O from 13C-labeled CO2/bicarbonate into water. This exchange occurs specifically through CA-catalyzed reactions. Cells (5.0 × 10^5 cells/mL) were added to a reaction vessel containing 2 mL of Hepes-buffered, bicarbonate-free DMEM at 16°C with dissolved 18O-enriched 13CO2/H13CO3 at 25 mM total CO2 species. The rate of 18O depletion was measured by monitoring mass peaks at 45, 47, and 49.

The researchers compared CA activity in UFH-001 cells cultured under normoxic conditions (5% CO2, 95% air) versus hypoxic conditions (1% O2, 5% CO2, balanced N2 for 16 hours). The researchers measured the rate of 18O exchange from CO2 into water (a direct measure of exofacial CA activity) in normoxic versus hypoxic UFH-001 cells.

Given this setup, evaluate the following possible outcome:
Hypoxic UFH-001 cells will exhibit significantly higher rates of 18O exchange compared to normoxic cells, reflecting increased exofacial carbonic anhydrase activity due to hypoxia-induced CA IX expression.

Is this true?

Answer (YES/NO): YES